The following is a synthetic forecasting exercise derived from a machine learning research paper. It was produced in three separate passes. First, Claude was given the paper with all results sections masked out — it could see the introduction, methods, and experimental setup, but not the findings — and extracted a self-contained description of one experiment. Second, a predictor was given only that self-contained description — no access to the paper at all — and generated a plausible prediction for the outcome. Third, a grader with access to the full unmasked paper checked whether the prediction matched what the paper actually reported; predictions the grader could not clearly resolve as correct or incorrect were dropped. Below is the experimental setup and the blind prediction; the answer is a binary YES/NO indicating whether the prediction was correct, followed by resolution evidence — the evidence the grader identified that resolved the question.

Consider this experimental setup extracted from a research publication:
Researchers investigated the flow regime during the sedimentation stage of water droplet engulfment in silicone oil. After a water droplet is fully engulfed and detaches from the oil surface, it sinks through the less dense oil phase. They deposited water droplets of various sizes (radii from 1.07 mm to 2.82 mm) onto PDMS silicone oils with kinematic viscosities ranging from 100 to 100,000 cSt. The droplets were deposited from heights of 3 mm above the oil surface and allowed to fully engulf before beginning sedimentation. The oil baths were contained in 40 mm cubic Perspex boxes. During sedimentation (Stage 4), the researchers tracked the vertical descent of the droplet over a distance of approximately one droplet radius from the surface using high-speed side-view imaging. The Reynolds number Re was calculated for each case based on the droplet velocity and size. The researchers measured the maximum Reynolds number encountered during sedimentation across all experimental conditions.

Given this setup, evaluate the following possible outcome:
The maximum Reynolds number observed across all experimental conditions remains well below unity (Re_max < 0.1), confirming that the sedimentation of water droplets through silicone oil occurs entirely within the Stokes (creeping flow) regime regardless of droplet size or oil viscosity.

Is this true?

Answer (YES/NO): YES